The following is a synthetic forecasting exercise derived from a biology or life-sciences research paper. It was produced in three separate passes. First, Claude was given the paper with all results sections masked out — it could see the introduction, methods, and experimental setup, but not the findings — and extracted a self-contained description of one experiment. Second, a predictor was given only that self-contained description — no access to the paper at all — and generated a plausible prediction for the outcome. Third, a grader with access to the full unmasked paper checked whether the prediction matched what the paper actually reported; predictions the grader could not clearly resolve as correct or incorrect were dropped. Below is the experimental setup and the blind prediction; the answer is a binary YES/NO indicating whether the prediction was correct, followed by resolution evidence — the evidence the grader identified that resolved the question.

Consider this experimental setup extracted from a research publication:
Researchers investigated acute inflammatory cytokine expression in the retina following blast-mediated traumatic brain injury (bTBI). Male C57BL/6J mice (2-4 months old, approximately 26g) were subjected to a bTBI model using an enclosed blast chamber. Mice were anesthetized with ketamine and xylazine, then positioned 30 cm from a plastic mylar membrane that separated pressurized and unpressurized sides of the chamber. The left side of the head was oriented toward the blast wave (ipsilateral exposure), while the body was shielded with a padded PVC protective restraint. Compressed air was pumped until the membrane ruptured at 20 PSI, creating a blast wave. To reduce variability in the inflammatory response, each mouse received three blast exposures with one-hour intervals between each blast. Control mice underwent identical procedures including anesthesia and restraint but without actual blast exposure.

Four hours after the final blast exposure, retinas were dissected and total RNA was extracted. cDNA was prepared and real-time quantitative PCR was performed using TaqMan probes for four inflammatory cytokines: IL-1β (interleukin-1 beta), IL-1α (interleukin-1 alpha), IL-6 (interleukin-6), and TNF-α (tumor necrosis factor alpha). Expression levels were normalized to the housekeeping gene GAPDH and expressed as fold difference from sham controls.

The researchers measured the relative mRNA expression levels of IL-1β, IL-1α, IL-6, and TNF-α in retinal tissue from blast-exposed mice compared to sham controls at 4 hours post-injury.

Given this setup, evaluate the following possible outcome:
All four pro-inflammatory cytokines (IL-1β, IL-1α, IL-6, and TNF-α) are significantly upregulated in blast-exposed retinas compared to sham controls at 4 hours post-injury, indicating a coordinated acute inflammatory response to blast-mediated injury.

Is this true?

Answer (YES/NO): YES